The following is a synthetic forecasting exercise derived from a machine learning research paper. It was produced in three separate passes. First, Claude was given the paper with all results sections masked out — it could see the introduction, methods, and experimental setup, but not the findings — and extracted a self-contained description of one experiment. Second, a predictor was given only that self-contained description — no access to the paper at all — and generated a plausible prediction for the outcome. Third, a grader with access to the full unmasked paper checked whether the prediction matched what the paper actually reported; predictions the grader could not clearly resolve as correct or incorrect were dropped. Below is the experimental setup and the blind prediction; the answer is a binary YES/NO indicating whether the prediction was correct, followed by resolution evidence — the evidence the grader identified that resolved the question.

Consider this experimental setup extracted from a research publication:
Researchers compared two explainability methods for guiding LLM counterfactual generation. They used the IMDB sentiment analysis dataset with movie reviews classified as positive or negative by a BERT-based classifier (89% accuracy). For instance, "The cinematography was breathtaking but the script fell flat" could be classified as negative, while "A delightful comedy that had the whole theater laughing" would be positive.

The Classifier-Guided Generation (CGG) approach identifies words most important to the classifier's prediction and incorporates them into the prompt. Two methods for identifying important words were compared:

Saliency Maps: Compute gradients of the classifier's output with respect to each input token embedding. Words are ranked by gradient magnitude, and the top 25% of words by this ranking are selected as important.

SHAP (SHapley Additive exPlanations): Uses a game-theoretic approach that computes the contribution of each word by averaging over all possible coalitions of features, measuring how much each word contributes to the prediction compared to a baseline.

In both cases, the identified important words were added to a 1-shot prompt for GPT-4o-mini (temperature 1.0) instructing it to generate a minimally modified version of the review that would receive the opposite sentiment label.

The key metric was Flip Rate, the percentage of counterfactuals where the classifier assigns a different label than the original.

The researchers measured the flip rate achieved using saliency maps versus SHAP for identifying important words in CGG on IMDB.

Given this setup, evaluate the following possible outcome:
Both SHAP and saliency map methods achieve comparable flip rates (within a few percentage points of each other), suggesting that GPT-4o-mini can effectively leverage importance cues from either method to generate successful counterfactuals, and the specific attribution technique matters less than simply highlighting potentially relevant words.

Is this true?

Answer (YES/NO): YES